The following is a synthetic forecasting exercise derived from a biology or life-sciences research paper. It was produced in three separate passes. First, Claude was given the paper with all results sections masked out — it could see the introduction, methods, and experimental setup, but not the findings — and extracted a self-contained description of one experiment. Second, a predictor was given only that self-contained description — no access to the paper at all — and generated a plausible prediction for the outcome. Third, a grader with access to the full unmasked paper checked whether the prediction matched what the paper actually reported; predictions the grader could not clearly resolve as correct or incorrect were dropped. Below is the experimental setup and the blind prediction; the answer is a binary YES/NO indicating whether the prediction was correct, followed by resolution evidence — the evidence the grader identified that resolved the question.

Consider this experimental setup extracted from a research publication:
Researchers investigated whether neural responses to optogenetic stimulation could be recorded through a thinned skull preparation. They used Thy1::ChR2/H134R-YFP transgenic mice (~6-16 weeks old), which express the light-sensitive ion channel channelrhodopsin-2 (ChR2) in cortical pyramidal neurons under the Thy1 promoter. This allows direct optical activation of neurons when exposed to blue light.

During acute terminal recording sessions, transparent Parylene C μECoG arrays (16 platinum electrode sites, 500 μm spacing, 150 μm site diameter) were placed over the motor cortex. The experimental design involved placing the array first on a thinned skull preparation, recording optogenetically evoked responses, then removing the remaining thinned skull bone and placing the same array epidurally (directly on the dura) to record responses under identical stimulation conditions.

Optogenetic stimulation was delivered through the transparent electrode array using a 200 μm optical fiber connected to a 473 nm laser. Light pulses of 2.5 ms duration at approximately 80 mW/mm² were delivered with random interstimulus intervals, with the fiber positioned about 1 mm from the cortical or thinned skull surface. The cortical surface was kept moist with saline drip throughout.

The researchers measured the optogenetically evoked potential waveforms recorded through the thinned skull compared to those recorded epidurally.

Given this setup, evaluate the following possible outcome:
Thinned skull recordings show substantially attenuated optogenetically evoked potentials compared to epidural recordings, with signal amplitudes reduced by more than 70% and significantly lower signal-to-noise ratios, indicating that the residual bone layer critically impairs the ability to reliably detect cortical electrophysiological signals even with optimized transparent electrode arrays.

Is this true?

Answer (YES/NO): NO